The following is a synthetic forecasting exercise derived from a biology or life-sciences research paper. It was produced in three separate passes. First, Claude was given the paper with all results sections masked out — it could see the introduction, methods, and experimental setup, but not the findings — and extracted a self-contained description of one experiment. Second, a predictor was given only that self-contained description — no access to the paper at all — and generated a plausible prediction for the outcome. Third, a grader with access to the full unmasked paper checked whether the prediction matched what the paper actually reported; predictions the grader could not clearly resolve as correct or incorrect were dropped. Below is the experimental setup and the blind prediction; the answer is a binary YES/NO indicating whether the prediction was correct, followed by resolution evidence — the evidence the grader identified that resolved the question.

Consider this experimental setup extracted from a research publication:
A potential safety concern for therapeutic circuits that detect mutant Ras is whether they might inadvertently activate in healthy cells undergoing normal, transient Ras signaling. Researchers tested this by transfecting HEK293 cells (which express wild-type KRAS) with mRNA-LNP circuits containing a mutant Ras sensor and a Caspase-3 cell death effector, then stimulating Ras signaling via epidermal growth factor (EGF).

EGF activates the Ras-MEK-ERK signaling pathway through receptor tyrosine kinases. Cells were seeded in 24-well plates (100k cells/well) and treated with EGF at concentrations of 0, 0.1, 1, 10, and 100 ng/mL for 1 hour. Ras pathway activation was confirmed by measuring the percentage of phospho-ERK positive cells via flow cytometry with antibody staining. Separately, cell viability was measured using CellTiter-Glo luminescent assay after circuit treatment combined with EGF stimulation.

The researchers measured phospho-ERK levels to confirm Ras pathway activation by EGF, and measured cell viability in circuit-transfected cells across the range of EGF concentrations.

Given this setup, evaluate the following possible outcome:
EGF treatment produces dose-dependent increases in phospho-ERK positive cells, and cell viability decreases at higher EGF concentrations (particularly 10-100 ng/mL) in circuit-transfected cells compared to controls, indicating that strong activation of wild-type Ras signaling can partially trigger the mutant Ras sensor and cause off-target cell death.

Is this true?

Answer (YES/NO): NO